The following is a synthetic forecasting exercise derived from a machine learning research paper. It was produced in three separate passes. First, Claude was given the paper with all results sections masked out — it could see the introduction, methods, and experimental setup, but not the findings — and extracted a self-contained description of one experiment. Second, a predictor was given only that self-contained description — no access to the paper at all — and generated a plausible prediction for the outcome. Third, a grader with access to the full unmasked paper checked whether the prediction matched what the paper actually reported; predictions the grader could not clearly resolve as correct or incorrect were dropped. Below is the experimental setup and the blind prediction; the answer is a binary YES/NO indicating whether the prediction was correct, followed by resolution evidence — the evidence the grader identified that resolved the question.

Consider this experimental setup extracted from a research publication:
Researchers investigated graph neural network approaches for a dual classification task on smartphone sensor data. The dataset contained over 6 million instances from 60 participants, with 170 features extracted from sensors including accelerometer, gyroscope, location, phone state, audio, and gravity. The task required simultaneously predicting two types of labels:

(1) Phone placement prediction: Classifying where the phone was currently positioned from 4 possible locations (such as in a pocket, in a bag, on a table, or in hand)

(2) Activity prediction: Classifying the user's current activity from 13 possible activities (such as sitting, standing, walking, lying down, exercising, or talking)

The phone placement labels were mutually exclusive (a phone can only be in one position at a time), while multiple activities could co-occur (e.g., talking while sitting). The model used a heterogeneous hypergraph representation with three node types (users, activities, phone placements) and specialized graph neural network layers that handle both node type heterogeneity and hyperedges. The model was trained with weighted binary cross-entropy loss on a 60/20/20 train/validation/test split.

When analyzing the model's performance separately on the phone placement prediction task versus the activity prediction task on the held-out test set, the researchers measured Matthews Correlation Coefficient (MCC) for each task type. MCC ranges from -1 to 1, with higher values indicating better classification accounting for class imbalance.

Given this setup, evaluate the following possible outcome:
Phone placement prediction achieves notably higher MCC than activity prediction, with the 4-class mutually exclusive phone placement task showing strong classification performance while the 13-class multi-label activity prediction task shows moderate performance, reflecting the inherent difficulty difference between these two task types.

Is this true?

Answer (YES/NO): NO